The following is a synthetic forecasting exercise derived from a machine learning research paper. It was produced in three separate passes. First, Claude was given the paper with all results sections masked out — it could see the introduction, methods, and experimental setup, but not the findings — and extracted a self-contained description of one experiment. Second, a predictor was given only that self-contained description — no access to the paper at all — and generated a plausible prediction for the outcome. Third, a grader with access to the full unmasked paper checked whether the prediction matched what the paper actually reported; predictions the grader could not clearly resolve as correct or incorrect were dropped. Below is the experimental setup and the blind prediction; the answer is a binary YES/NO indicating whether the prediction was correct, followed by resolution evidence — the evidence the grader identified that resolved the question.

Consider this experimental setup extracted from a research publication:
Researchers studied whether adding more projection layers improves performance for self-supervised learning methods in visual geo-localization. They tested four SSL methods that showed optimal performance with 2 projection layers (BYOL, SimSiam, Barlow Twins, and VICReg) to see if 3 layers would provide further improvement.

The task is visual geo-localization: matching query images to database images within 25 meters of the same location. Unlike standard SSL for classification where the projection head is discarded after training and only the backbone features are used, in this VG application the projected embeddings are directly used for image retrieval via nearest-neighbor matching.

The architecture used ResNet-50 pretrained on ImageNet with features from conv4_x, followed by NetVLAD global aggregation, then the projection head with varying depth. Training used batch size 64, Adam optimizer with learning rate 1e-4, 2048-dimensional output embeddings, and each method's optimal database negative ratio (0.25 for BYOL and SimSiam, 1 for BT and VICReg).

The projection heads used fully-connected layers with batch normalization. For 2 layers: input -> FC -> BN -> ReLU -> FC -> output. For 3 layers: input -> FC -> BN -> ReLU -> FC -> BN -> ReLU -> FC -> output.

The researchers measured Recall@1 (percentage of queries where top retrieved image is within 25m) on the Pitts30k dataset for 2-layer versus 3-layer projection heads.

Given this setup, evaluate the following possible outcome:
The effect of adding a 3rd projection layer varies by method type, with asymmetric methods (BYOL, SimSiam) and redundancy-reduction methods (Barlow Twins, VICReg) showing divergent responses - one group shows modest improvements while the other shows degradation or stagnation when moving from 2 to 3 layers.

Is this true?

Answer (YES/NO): NO